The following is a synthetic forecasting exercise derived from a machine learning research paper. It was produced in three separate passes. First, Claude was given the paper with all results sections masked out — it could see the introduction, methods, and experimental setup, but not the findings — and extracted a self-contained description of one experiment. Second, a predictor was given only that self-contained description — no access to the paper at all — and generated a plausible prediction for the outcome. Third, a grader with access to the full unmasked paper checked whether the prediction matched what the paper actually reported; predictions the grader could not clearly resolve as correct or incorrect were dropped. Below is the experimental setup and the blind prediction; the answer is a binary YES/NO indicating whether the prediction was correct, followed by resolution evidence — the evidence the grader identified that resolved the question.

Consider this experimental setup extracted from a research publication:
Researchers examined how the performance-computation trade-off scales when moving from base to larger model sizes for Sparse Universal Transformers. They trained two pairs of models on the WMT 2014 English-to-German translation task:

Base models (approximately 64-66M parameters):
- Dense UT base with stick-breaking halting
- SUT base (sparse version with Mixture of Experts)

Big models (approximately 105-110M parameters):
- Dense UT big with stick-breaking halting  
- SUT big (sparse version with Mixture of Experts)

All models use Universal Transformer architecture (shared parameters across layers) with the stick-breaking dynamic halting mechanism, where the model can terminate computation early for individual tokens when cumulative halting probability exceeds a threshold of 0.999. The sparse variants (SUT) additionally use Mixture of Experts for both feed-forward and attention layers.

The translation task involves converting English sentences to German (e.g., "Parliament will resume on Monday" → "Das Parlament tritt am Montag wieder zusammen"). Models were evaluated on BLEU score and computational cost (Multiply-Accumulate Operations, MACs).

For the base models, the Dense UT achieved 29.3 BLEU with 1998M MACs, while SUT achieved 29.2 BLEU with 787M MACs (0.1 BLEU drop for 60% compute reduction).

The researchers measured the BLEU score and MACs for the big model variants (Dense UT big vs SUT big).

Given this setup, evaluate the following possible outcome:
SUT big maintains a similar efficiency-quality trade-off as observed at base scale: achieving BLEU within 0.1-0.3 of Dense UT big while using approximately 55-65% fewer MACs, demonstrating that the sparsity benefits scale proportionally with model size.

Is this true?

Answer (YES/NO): NO